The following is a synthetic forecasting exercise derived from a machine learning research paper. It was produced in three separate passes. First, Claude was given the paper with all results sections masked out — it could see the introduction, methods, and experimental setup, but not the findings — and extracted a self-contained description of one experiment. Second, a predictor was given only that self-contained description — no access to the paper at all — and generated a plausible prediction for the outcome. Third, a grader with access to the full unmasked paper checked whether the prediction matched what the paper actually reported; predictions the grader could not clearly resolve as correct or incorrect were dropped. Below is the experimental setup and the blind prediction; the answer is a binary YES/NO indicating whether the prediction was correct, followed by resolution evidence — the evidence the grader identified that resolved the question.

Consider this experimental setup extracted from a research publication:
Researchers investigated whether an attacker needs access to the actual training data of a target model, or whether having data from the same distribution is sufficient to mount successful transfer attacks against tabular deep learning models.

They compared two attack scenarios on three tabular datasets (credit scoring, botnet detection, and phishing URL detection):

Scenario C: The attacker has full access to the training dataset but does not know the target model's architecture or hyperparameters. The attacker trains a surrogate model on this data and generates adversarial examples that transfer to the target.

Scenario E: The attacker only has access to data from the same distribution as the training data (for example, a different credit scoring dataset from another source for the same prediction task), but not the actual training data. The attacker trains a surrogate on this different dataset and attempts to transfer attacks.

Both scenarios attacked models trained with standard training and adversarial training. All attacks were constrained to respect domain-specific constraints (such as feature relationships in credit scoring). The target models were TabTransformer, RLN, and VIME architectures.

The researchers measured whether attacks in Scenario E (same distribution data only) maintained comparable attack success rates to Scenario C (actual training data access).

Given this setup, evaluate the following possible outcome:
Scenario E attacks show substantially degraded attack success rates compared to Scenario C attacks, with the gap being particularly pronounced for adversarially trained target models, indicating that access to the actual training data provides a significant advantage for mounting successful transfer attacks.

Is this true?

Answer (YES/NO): NO